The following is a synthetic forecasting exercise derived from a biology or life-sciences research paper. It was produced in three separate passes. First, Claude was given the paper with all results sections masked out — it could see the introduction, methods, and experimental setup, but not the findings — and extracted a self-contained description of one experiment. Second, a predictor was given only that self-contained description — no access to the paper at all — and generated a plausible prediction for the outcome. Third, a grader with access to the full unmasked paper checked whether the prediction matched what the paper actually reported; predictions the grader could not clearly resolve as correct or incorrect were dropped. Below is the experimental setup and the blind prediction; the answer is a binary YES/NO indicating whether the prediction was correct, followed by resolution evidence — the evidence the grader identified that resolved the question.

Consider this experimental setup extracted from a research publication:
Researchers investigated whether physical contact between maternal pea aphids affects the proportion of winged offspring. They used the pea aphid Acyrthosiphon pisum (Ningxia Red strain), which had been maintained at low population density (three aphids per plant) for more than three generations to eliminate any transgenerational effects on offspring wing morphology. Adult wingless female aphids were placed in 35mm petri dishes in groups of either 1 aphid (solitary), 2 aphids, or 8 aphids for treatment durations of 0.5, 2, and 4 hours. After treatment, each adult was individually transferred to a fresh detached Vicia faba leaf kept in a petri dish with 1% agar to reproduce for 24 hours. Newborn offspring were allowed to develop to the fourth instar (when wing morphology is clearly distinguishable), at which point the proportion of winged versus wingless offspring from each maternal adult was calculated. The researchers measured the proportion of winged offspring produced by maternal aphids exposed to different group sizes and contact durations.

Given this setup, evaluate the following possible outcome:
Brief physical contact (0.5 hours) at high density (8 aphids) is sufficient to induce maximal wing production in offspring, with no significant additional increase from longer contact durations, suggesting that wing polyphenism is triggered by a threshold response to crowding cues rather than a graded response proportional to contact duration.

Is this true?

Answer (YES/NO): NO